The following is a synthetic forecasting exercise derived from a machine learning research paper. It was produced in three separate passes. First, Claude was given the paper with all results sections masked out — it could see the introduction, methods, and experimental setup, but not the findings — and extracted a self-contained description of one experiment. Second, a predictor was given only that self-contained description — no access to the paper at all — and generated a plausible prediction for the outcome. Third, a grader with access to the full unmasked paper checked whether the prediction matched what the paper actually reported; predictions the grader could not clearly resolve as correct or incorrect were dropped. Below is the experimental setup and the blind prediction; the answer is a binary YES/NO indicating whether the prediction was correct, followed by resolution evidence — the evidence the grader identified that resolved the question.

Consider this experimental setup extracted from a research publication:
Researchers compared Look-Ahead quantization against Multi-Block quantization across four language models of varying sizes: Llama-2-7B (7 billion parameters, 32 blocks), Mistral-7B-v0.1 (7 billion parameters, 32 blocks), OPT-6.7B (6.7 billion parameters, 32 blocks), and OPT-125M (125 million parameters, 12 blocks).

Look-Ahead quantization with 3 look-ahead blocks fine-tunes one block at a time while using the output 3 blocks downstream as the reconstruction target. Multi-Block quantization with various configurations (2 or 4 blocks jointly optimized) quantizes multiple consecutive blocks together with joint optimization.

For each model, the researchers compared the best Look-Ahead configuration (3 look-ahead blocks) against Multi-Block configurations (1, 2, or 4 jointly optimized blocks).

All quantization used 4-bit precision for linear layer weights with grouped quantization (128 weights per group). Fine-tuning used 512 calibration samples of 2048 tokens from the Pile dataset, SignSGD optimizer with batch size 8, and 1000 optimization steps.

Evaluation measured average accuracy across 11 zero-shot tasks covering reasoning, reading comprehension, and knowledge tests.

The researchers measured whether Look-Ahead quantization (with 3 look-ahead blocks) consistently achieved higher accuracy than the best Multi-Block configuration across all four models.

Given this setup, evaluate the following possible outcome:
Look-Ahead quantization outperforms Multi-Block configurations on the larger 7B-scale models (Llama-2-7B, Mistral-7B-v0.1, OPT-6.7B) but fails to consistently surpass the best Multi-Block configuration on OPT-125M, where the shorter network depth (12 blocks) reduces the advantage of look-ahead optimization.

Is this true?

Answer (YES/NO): NO